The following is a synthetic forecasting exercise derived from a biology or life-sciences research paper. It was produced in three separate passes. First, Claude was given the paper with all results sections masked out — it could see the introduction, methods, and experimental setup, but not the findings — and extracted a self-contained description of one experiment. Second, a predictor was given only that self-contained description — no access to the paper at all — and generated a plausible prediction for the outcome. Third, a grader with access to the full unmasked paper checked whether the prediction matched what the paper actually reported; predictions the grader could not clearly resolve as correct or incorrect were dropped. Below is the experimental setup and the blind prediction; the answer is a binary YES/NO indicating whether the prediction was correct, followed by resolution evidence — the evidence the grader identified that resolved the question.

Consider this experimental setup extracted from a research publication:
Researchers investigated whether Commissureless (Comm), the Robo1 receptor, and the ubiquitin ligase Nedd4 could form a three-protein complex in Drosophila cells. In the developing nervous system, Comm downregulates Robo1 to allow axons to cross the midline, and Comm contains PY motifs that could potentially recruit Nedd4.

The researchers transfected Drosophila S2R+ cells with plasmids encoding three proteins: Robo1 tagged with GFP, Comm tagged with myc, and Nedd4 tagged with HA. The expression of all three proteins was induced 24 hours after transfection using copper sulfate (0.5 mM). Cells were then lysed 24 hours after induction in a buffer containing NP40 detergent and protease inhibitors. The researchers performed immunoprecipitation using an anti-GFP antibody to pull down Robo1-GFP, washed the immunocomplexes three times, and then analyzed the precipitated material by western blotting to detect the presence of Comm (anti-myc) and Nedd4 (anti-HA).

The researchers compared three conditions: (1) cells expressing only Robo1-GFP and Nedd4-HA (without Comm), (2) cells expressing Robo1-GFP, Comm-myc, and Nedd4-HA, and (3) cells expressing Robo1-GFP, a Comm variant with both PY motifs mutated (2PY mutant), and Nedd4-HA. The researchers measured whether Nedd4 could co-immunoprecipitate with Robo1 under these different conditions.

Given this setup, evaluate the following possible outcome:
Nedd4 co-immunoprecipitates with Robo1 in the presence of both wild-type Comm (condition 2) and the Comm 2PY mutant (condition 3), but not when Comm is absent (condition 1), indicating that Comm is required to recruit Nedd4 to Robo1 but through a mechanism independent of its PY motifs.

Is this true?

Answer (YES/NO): NO